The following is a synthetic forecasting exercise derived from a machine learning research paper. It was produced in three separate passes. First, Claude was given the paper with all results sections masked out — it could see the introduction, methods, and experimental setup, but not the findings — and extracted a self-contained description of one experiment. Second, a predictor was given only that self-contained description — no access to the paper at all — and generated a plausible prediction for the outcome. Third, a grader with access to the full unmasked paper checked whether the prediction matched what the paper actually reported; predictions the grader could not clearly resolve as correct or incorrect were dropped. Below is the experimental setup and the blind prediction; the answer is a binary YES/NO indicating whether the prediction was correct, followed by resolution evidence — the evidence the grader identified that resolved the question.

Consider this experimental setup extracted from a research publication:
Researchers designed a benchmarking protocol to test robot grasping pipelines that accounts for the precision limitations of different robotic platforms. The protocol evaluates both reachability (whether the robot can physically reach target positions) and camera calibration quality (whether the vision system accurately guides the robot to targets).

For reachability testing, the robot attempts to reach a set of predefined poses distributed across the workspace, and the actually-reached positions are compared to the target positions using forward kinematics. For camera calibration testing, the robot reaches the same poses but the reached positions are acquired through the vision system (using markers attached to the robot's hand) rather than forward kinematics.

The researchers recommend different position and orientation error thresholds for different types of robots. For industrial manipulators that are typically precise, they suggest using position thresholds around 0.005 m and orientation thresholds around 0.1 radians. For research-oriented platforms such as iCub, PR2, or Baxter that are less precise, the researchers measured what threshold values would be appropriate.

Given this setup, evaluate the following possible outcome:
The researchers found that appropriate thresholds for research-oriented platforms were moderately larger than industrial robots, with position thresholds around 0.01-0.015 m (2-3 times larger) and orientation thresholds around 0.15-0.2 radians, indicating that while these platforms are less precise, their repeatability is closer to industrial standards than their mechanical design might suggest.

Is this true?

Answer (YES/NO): NO